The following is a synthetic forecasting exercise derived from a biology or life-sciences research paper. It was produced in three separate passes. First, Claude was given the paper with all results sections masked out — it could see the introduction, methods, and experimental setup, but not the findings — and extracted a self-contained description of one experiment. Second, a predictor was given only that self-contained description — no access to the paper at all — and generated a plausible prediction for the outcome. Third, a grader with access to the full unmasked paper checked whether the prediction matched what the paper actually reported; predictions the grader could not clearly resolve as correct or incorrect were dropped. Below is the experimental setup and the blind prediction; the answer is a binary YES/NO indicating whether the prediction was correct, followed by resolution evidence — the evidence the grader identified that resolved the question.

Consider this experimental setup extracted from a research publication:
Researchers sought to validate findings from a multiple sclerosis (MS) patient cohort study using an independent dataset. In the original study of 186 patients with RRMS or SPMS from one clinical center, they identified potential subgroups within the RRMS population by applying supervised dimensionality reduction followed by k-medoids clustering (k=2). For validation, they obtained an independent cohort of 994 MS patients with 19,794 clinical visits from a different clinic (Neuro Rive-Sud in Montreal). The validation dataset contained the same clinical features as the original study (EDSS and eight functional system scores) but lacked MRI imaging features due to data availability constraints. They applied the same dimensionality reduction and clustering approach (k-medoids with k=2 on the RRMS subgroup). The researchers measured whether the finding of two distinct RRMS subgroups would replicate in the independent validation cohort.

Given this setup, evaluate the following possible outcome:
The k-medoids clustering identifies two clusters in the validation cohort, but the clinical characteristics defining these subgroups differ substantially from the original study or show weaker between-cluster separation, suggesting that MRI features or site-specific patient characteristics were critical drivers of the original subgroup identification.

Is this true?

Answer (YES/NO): NO